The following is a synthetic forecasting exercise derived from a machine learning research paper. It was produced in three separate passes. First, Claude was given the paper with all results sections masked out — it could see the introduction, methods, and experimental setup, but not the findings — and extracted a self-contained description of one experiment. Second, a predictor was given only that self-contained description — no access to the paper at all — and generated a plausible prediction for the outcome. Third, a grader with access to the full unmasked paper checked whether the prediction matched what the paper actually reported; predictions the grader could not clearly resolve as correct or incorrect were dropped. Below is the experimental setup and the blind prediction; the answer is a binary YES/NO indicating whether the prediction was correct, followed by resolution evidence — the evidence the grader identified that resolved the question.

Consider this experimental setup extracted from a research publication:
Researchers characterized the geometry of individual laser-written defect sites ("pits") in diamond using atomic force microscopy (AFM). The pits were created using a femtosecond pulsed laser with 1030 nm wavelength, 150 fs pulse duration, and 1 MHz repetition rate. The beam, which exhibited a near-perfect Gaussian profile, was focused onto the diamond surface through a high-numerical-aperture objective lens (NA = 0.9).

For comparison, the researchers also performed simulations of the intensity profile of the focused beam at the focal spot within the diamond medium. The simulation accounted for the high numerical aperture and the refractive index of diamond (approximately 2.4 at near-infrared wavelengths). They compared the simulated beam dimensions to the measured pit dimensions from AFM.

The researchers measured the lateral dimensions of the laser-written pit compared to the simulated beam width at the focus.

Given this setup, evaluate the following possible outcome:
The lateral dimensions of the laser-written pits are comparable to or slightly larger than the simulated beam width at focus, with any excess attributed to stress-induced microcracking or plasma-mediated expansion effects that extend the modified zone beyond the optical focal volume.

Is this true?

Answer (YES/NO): NO